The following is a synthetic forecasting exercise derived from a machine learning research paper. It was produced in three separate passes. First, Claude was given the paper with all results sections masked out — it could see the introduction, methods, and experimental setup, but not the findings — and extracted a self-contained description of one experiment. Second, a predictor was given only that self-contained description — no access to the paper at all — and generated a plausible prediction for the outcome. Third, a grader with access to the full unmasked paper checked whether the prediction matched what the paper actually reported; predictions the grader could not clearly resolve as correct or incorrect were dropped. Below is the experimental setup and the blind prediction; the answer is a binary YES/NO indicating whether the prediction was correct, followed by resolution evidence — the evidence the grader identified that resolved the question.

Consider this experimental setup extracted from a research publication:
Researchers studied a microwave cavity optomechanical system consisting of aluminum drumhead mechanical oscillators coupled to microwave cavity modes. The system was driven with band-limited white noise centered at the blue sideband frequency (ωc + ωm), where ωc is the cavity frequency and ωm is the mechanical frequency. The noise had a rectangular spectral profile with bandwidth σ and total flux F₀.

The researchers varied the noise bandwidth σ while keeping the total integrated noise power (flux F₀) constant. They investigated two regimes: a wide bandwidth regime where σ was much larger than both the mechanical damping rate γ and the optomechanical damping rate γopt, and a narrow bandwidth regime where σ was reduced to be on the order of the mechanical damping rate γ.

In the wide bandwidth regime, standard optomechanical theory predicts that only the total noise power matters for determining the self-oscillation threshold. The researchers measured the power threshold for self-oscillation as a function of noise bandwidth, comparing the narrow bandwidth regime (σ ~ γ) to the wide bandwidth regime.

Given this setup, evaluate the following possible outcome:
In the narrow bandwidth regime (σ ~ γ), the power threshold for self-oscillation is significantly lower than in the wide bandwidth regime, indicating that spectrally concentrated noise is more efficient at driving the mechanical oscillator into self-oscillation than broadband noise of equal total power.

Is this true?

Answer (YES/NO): YES